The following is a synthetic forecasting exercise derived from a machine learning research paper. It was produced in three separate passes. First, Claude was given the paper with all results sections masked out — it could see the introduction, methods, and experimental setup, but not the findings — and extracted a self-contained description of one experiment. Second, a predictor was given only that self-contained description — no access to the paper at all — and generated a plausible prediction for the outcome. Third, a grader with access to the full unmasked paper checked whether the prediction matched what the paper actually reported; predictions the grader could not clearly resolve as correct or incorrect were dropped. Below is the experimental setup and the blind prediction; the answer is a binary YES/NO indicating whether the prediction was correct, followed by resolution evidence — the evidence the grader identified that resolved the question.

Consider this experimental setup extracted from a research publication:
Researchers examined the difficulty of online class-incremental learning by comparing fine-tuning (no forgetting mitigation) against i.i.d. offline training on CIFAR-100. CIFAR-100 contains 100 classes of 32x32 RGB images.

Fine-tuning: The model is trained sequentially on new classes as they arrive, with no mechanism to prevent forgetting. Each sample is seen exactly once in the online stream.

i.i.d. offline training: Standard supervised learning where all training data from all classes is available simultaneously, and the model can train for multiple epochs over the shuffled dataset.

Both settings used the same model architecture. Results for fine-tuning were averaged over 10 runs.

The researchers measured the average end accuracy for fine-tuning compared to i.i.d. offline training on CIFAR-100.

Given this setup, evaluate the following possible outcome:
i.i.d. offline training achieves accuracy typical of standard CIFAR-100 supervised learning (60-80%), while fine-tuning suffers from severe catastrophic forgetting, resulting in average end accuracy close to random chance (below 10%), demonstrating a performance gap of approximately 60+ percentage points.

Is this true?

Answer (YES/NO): NO